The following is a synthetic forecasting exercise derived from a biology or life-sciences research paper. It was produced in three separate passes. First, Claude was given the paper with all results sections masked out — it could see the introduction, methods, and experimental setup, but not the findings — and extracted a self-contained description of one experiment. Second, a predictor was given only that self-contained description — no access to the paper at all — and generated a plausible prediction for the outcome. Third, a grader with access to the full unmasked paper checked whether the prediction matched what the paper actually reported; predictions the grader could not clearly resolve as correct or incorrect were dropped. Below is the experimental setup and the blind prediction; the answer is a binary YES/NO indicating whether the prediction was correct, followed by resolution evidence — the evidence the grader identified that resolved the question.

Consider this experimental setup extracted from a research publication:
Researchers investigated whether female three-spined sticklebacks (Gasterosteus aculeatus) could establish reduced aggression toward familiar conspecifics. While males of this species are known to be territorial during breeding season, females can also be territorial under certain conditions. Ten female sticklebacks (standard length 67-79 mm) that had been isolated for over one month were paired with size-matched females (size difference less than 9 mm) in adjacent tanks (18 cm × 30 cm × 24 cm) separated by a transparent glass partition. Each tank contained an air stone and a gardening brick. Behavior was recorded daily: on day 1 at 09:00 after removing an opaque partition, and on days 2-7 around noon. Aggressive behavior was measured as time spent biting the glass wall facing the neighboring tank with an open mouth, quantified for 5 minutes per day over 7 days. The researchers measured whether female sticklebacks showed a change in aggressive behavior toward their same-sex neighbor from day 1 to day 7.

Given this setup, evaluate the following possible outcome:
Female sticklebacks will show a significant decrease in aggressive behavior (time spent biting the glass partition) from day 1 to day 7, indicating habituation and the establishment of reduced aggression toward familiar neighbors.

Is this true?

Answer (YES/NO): YES